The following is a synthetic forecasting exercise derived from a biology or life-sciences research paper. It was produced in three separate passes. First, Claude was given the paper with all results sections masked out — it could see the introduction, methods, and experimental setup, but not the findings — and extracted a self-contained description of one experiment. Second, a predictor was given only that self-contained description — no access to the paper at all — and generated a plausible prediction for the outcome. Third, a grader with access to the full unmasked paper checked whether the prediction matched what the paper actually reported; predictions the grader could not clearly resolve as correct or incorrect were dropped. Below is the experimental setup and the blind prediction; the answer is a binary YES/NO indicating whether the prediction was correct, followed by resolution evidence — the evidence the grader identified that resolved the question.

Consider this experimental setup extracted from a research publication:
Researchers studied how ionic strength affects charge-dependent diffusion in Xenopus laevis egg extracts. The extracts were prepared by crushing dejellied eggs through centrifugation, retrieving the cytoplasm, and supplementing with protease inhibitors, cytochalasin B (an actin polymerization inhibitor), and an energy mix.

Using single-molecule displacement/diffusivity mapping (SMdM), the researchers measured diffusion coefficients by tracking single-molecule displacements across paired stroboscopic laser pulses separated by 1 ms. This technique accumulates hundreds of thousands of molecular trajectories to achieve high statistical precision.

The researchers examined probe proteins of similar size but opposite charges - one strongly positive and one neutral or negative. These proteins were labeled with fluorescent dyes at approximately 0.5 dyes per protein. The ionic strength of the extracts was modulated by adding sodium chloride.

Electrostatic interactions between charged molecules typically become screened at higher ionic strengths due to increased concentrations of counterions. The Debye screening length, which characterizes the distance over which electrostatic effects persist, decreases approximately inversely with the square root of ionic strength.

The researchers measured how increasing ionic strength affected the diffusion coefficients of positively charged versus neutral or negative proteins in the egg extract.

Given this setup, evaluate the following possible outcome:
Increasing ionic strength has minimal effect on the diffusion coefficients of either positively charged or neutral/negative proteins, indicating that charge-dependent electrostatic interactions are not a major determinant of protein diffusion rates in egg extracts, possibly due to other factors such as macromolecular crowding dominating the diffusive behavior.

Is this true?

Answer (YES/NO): NO